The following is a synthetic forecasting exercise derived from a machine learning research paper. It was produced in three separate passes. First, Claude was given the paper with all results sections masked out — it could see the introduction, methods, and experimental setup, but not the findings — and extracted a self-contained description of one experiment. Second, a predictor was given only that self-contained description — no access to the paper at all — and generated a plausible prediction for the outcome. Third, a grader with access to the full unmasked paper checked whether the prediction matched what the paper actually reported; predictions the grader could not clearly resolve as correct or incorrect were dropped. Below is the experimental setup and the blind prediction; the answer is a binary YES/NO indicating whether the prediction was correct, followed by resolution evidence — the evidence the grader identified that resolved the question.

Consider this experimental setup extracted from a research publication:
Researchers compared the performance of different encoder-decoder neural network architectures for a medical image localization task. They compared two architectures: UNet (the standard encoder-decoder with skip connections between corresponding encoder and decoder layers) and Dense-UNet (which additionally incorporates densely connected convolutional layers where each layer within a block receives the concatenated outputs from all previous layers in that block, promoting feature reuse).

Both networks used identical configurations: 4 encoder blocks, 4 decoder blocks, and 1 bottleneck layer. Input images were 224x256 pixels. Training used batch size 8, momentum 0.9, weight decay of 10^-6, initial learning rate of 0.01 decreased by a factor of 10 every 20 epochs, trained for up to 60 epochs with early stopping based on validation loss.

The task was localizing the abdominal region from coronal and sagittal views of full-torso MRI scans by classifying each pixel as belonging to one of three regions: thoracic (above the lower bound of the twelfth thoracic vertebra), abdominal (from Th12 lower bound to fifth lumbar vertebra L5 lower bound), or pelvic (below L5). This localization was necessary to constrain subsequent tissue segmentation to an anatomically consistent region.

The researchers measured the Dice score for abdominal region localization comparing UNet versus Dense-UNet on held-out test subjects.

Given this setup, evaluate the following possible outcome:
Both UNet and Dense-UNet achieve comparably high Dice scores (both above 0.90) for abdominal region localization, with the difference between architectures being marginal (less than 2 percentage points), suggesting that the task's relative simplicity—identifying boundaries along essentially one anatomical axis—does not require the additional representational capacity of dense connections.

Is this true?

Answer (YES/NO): YES